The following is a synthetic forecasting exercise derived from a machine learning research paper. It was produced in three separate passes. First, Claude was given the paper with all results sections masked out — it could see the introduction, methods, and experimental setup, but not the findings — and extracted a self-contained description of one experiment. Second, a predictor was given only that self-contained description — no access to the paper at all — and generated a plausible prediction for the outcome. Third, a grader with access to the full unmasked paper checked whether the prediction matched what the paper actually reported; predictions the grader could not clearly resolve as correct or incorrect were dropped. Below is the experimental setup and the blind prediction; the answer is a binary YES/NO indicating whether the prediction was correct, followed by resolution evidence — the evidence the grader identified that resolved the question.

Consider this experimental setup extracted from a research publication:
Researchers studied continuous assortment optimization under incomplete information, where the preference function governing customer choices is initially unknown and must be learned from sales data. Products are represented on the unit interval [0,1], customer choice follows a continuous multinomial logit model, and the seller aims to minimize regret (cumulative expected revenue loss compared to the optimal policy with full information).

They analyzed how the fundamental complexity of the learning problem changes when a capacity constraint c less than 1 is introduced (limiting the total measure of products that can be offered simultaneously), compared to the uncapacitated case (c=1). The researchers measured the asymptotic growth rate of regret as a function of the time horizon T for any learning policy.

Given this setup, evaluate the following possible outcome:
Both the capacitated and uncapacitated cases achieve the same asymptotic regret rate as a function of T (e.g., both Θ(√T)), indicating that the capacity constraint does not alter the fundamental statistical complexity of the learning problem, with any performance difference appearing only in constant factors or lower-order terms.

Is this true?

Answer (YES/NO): NO